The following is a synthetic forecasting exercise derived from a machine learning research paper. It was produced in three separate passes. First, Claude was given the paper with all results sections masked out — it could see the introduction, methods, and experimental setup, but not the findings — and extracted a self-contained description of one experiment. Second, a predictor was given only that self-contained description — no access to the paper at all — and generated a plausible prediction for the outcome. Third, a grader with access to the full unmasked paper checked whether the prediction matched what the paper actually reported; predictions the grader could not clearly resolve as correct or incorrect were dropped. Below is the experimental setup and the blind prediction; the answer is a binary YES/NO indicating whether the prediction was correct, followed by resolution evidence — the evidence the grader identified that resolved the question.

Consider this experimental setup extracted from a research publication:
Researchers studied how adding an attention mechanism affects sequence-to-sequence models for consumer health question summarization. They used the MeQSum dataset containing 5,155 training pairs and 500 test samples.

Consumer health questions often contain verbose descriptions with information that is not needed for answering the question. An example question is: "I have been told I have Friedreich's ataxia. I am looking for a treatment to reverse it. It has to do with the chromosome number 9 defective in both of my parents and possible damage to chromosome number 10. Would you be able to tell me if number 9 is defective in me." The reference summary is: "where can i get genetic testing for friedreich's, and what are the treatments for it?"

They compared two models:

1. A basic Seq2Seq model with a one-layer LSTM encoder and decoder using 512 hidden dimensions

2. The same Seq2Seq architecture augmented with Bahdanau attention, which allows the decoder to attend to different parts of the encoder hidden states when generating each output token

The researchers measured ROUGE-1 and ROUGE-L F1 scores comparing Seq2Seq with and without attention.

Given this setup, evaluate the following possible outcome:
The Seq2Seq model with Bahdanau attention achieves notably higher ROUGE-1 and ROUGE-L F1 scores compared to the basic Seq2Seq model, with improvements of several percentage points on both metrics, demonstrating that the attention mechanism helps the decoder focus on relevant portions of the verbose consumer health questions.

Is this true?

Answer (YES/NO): YES